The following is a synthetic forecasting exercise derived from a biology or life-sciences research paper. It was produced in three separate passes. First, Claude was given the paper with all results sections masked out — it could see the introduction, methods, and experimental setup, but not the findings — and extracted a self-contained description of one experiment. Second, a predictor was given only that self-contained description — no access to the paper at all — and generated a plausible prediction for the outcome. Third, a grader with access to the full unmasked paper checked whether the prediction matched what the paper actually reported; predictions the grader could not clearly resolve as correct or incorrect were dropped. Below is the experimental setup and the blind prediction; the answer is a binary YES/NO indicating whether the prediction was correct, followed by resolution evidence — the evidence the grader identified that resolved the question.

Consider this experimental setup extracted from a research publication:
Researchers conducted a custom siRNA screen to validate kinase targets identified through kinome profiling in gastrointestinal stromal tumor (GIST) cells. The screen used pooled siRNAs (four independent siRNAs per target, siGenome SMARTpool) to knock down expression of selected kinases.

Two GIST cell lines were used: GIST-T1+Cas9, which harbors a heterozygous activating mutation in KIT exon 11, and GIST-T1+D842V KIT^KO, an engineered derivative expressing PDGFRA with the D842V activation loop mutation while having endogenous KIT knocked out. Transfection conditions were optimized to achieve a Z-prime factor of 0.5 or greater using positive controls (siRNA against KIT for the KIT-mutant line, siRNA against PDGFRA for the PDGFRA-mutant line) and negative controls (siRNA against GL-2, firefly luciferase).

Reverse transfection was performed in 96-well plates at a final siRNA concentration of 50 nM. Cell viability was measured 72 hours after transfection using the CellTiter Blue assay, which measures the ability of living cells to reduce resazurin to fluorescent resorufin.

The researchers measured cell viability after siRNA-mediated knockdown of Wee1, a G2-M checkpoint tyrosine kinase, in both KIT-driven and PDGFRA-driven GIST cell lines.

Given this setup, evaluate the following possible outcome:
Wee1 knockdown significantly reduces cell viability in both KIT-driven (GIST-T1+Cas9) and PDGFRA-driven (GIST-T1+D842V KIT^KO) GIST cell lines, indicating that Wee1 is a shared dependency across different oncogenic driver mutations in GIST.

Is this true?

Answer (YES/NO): YES